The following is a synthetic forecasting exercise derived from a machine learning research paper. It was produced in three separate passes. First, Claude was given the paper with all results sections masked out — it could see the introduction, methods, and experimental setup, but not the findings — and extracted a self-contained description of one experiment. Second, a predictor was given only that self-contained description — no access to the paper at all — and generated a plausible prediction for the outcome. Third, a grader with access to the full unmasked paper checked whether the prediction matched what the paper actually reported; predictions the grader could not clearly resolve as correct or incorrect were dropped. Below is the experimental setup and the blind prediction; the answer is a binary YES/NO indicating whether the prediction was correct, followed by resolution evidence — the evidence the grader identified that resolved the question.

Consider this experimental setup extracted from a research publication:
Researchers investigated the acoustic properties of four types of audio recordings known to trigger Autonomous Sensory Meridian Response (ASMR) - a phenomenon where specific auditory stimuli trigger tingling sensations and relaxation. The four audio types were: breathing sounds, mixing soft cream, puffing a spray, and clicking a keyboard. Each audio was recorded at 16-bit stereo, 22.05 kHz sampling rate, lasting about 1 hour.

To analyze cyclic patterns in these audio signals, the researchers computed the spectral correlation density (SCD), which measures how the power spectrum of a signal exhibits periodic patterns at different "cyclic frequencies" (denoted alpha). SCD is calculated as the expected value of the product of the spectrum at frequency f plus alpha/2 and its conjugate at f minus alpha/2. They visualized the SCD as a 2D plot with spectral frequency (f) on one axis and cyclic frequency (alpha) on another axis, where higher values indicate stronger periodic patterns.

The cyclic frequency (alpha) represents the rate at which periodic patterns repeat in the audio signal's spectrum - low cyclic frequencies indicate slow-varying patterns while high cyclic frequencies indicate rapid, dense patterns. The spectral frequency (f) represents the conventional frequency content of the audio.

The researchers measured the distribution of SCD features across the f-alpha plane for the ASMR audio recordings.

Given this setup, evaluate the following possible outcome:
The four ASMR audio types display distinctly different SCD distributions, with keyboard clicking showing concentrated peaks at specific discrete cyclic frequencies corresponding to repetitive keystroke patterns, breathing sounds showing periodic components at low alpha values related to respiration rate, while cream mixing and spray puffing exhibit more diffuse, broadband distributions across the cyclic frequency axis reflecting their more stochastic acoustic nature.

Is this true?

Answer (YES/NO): NO